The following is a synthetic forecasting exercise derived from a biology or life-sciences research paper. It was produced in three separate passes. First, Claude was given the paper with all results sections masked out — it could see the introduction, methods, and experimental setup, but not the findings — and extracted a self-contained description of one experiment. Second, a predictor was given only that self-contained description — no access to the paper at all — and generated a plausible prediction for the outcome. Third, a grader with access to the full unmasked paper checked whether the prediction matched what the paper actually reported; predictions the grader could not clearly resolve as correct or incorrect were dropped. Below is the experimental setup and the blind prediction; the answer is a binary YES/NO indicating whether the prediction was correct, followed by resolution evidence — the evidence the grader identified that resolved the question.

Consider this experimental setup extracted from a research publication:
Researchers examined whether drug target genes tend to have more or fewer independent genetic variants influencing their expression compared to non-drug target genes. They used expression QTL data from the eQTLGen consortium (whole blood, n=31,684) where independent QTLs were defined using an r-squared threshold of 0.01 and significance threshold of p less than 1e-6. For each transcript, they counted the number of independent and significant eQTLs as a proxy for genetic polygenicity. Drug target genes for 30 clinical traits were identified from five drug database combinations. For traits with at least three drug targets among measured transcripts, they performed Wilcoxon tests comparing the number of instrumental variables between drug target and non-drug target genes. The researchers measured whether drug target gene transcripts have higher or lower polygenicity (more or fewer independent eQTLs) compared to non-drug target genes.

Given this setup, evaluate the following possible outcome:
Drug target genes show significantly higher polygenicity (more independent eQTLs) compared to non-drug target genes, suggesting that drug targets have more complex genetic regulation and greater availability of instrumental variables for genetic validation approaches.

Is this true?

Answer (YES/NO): YES